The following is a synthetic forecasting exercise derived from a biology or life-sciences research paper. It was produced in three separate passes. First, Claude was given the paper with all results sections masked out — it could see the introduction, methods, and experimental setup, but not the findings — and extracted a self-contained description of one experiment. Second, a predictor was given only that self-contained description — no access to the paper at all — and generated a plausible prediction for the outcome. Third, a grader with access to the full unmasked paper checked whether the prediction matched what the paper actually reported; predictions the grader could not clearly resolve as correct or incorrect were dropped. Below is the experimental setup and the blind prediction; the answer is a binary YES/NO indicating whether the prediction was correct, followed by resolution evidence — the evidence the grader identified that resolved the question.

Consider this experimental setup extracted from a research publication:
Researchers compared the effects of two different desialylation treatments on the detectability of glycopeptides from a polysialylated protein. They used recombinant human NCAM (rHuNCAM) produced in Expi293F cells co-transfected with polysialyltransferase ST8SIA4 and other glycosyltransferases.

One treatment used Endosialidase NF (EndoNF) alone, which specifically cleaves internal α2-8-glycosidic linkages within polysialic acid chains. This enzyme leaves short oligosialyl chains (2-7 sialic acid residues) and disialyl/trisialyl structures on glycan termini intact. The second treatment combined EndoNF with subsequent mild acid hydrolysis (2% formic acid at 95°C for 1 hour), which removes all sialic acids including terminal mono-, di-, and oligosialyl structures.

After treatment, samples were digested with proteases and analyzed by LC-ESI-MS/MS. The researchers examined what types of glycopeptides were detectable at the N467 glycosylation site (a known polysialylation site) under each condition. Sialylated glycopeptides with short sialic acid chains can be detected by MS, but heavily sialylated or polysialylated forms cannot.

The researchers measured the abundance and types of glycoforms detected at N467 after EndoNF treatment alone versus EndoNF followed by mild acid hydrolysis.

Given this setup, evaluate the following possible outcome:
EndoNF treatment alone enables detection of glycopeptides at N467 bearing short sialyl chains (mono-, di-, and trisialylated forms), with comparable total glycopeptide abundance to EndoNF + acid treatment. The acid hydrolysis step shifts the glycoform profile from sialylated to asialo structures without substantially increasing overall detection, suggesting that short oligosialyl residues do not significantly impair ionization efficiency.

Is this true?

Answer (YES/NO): NO